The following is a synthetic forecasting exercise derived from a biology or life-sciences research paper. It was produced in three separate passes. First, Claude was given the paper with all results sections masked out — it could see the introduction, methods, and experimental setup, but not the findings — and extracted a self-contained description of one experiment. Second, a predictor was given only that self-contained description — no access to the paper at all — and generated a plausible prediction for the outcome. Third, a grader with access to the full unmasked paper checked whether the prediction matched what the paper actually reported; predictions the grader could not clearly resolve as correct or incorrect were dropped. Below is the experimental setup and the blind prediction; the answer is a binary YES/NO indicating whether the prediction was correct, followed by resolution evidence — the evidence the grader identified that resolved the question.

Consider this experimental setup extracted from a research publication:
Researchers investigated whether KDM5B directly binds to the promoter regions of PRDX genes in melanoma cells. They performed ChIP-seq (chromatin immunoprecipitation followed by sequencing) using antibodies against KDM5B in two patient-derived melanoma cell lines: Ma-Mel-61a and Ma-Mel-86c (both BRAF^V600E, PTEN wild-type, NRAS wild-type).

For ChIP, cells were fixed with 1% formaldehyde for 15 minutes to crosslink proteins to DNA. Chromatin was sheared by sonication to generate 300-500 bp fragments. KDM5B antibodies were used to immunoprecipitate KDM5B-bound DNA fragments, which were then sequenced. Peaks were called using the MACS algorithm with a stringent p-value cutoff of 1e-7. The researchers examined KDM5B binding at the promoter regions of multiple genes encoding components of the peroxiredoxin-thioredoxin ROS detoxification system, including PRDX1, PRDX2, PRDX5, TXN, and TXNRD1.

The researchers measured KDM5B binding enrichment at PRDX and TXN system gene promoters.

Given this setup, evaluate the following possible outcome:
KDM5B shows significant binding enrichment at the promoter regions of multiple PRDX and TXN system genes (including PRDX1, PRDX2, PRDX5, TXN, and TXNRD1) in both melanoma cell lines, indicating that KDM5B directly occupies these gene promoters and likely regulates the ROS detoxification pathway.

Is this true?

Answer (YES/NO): NO